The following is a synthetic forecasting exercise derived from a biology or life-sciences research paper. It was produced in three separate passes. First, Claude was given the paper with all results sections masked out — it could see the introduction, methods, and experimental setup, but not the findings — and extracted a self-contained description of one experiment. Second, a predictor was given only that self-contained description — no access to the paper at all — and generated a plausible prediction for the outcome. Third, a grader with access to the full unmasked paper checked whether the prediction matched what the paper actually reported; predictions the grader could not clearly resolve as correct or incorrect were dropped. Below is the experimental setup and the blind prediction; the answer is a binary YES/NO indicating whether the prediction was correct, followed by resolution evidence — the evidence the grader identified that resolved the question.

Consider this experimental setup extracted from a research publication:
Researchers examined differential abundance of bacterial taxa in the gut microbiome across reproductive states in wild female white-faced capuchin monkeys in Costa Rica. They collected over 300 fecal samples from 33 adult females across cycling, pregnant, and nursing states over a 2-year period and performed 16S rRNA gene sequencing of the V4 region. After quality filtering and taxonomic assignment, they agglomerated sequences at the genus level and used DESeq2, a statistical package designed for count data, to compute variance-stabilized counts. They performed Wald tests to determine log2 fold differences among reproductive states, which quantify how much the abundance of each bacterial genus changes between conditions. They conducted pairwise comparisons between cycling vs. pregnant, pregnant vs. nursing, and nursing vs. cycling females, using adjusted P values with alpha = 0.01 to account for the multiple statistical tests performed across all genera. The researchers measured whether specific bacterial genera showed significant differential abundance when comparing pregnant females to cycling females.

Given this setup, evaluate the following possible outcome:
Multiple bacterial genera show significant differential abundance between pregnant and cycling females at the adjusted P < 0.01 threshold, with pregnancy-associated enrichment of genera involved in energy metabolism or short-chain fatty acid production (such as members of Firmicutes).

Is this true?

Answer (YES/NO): NO